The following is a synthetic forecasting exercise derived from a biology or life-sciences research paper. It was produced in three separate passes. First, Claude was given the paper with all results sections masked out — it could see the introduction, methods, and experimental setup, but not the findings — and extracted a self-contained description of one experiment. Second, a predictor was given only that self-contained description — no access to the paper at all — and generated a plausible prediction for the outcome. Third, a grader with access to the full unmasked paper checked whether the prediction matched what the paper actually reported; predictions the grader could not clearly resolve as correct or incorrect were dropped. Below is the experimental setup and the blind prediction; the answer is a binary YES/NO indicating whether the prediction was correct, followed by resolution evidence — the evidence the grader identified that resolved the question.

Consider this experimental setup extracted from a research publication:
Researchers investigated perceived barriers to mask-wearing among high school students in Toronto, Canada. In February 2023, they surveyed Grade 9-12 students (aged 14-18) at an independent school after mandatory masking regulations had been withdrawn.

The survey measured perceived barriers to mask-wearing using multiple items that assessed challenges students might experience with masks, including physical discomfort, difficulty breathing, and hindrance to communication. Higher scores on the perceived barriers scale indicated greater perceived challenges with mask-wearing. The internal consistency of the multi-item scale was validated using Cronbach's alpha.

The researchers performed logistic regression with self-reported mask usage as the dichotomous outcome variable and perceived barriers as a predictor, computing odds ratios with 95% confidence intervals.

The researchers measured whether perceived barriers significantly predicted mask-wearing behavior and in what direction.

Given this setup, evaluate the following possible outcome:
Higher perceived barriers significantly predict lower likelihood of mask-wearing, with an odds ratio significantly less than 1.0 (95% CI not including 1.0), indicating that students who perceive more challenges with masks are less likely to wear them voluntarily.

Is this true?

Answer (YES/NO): NO